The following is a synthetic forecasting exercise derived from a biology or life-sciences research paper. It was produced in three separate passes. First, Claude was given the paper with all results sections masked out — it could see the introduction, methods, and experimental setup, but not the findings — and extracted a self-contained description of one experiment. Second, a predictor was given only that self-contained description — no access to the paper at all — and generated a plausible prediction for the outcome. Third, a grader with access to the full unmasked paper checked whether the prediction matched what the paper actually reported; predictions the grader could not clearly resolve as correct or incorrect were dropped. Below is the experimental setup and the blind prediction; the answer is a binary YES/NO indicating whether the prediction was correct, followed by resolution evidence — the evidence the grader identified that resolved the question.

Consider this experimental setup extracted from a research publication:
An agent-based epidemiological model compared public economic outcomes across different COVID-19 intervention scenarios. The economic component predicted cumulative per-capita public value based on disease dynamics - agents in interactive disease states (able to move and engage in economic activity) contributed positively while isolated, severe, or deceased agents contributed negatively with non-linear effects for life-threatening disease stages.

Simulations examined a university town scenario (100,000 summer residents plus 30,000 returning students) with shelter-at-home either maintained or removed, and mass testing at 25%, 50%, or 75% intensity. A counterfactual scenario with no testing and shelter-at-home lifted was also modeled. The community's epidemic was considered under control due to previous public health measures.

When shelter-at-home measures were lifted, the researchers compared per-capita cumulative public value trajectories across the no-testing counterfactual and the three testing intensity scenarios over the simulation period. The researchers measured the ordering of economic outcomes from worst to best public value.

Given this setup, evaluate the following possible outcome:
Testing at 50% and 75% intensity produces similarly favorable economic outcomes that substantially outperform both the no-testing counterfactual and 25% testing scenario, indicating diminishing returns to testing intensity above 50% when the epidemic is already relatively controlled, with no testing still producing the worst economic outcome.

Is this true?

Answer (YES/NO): NO